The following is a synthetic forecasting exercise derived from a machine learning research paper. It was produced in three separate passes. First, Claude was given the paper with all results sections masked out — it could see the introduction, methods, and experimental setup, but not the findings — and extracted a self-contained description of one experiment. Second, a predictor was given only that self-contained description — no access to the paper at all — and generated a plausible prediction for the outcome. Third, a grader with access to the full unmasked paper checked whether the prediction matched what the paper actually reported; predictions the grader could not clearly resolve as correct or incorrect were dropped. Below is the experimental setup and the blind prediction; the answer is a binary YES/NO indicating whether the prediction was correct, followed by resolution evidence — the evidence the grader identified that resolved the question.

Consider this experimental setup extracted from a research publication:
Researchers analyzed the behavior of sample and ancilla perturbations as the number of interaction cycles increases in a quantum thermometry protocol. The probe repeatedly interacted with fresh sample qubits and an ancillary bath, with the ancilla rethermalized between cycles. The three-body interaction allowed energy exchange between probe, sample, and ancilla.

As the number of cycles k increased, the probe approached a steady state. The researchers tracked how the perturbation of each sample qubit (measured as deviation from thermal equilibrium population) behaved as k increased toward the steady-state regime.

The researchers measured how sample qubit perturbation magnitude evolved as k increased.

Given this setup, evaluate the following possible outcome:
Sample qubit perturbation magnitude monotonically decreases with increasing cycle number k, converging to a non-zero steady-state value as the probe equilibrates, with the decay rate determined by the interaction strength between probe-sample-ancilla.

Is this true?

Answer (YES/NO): NO